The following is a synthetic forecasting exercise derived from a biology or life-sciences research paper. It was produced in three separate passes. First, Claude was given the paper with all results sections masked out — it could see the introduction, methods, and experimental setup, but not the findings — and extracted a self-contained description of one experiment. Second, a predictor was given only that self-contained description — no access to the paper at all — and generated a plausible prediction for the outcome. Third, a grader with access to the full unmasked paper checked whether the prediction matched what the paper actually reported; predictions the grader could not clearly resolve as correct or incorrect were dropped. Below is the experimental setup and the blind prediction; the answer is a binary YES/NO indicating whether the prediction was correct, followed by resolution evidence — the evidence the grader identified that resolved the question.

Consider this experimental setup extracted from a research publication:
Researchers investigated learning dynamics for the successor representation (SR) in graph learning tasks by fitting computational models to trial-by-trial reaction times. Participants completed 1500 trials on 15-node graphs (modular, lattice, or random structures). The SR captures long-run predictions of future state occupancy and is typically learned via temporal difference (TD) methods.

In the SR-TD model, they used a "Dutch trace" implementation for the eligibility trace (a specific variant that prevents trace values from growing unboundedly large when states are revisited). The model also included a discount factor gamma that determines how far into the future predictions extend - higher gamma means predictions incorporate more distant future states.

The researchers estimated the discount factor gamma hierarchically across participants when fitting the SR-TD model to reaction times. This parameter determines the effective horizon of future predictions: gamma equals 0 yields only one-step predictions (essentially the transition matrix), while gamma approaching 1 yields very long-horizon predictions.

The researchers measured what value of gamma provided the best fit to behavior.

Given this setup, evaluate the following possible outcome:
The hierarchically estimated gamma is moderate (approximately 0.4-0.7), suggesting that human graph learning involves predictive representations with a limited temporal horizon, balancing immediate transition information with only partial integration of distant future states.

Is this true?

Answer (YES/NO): NO